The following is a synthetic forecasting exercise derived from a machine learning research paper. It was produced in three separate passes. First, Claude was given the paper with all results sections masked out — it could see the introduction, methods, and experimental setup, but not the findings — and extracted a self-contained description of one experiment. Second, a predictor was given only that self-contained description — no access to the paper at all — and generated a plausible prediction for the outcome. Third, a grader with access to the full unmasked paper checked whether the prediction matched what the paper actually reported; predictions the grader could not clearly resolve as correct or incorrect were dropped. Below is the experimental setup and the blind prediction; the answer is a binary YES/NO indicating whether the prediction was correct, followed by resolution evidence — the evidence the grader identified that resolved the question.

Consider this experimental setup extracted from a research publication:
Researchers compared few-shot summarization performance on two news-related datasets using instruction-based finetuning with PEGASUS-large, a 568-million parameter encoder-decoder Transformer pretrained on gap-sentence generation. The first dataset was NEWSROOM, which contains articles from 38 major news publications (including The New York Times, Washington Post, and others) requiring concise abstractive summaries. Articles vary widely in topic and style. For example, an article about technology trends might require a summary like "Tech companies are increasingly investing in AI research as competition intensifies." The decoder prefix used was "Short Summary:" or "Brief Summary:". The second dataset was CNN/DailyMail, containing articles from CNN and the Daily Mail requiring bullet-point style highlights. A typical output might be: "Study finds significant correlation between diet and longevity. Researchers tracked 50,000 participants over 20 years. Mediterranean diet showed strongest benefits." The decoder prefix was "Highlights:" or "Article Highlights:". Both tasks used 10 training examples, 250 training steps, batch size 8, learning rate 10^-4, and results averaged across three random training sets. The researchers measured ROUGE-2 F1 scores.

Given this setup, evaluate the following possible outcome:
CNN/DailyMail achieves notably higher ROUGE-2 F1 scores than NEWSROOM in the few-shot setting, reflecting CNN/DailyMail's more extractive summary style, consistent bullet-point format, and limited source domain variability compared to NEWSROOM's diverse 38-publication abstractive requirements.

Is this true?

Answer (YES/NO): NO